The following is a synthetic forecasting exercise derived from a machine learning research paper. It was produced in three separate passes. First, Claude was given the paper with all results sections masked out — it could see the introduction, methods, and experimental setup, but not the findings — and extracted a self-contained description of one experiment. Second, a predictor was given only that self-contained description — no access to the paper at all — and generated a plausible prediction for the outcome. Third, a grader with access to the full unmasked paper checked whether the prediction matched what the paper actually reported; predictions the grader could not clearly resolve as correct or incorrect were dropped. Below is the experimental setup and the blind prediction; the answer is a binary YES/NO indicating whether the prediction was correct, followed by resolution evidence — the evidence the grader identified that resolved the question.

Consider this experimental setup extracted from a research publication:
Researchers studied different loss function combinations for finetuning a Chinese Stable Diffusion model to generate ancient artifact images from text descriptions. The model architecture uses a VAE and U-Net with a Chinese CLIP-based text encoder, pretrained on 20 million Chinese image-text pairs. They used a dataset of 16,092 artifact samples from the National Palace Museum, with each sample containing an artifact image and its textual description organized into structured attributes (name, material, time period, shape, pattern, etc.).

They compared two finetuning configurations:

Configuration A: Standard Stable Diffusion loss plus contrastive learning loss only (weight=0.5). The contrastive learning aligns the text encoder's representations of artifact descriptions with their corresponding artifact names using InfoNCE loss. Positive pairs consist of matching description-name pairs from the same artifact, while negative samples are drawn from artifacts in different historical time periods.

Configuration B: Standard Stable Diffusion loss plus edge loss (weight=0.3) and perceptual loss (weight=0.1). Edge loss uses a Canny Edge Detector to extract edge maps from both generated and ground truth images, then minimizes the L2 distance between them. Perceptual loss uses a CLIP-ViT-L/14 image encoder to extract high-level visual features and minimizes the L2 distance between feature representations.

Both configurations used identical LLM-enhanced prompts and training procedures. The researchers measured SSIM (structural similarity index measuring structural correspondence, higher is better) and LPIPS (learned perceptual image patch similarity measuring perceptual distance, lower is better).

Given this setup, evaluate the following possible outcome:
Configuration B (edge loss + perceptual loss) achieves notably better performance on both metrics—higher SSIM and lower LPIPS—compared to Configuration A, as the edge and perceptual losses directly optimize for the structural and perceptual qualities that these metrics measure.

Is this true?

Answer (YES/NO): YES